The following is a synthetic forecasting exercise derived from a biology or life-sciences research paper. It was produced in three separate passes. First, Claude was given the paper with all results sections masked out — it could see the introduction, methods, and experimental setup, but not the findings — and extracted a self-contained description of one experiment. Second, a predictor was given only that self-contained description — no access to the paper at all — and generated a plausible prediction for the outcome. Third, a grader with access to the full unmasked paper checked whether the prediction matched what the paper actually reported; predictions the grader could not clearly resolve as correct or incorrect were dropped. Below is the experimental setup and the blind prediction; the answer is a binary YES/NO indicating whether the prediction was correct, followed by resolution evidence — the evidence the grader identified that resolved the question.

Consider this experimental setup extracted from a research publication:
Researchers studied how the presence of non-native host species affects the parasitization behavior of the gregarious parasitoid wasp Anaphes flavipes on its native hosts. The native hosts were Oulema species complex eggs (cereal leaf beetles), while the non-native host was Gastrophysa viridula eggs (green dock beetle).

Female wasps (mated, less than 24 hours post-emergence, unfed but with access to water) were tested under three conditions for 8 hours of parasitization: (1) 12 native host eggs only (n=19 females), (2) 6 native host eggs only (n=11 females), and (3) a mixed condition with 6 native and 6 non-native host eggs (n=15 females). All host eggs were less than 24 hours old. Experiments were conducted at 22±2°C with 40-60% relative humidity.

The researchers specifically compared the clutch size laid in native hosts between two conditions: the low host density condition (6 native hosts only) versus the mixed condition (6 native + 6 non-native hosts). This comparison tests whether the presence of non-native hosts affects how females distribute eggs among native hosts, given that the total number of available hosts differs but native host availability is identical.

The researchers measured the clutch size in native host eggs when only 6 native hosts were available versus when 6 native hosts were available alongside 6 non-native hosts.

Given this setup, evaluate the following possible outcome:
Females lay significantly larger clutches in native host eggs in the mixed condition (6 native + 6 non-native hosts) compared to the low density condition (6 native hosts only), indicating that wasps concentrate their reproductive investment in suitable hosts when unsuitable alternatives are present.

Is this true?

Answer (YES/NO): NO